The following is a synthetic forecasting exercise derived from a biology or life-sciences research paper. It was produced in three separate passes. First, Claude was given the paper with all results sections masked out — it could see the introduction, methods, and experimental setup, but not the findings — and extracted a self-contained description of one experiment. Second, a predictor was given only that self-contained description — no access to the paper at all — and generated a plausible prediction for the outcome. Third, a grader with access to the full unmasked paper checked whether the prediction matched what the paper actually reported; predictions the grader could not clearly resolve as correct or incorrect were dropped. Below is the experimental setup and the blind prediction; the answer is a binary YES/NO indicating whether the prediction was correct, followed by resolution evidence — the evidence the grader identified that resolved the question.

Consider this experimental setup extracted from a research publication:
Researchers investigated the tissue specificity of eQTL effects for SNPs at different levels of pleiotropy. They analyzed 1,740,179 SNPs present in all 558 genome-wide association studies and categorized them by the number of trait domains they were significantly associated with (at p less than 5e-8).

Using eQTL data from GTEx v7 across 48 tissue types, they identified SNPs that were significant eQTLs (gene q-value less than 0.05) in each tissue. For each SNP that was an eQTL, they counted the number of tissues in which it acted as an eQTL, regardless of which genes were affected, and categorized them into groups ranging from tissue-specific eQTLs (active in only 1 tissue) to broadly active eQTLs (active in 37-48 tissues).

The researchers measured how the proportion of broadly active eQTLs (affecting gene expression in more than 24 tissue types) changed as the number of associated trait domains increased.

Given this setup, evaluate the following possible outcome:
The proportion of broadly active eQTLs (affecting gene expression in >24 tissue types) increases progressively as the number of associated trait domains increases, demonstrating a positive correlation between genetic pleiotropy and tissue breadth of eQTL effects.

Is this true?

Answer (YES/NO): YES